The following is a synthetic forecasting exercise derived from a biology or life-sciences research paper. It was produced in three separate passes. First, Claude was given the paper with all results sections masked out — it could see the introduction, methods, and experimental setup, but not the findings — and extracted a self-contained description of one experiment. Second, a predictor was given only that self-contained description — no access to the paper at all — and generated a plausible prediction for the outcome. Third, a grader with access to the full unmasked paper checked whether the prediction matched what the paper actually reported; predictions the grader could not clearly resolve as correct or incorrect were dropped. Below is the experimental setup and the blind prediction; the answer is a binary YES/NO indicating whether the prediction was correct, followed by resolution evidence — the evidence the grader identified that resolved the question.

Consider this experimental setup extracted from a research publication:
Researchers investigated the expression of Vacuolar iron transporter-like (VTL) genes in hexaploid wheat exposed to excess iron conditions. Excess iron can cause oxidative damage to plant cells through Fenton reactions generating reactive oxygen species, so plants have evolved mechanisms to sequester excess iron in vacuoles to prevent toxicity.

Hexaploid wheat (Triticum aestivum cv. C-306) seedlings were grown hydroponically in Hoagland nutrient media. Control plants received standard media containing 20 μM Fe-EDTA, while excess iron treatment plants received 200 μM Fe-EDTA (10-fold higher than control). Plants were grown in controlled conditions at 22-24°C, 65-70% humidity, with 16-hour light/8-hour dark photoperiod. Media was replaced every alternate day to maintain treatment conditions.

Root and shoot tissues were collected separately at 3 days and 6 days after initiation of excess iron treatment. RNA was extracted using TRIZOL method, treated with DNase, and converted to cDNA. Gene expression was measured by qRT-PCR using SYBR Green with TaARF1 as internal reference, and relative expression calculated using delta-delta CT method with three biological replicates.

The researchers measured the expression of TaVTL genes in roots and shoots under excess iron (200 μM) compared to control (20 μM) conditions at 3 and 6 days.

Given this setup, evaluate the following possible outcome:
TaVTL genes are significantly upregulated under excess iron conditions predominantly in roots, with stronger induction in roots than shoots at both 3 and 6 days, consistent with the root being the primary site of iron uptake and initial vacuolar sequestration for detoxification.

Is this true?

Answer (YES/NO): YES